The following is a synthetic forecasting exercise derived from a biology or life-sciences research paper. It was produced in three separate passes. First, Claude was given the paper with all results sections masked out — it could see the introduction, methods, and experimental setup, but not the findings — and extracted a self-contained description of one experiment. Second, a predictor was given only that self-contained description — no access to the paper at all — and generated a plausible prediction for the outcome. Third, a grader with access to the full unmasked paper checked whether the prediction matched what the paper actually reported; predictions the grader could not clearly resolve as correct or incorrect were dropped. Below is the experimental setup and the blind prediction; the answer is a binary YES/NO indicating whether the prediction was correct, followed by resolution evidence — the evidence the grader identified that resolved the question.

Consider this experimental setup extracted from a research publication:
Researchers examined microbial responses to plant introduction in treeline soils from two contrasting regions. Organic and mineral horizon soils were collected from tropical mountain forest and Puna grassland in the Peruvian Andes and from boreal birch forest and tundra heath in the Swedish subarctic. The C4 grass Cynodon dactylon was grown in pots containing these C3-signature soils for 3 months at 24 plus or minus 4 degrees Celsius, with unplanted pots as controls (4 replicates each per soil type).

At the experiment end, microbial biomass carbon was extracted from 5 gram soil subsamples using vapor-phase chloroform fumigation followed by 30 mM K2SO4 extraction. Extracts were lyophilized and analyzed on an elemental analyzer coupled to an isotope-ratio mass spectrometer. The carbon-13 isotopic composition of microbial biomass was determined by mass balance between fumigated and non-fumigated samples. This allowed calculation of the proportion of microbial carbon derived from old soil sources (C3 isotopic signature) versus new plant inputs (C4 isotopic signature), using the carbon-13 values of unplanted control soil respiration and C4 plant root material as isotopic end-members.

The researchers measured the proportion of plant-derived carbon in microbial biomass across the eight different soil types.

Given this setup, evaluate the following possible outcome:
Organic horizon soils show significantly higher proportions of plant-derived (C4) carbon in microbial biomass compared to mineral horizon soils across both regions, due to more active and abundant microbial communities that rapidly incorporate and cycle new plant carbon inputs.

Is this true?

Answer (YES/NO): NO